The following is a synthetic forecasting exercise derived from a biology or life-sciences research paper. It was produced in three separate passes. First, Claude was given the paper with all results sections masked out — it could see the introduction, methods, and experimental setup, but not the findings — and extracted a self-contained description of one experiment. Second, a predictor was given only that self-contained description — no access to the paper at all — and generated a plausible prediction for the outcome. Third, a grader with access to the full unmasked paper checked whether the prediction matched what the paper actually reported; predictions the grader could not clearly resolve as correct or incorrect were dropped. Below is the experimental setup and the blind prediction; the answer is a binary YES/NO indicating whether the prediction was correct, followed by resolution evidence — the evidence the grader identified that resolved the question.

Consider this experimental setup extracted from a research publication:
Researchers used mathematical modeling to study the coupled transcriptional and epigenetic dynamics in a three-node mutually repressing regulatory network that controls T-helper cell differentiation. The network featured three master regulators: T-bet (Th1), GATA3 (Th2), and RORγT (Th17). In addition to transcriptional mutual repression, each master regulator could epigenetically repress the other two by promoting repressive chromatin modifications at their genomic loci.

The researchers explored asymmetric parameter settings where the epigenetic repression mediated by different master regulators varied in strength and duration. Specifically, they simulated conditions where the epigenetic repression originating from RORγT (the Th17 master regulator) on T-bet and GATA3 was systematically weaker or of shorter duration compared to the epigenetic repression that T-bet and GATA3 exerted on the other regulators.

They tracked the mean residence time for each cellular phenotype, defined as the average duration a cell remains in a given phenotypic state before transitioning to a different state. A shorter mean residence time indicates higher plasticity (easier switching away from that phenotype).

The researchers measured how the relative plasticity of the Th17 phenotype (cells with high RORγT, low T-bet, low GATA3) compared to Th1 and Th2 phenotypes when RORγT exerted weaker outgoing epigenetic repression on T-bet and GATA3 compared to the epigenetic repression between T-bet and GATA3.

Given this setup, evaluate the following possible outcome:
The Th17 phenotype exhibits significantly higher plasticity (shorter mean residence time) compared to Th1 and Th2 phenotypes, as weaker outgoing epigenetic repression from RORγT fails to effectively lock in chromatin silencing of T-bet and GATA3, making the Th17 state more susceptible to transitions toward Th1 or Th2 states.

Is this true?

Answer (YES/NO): YES